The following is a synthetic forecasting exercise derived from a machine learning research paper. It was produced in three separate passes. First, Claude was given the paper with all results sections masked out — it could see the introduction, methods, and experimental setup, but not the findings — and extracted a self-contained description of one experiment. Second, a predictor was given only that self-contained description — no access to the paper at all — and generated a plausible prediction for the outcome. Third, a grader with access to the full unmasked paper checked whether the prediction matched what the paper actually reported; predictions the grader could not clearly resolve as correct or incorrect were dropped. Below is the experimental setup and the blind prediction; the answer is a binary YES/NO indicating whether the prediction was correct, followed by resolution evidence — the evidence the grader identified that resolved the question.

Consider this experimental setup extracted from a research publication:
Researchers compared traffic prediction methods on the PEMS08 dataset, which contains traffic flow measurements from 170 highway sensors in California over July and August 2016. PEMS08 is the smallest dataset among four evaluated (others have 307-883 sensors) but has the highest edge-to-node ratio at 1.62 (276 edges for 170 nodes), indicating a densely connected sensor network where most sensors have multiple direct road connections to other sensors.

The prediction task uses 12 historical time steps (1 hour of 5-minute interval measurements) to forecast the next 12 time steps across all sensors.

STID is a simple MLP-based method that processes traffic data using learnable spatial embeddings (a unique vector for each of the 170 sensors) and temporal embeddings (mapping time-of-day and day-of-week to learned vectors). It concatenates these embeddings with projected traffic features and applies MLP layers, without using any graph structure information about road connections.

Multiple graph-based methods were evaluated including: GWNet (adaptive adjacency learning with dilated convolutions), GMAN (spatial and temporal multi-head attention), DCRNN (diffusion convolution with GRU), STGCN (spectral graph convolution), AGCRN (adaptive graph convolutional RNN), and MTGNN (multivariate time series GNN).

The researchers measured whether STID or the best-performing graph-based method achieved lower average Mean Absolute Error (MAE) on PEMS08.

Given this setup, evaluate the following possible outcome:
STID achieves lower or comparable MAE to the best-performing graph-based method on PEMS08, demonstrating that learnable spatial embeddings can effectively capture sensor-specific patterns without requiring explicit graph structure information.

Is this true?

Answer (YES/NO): YES